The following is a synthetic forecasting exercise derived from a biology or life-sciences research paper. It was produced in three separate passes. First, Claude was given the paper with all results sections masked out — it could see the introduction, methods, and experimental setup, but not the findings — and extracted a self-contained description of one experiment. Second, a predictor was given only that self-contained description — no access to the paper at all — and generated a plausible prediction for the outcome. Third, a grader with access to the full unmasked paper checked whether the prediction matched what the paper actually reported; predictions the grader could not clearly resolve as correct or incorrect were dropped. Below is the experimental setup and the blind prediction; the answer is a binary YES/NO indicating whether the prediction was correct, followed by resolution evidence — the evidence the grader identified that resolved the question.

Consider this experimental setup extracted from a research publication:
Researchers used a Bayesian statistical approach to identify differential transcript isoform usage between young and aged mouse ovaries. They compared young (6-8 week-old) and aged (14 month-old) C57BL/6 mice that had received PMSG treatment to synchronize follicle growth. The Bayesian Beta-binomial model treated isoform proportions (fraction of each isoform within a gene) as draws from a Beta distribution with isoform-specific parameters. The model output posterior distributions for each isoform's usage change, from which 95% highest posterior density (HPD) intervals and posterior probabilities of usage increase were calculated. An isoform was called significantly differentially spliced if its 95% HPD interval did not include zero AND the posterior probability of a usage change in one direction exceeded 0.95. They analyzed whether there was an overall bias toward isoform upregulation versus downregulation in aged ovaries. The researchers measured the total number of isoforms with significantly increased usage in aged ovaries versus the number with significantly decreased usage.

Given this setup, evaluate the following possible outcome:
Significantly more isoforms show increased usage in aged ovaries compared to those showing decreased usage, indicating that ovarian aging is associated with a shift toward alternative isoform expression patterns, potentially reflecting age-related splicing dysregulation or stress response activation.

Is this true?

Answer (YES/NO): NO